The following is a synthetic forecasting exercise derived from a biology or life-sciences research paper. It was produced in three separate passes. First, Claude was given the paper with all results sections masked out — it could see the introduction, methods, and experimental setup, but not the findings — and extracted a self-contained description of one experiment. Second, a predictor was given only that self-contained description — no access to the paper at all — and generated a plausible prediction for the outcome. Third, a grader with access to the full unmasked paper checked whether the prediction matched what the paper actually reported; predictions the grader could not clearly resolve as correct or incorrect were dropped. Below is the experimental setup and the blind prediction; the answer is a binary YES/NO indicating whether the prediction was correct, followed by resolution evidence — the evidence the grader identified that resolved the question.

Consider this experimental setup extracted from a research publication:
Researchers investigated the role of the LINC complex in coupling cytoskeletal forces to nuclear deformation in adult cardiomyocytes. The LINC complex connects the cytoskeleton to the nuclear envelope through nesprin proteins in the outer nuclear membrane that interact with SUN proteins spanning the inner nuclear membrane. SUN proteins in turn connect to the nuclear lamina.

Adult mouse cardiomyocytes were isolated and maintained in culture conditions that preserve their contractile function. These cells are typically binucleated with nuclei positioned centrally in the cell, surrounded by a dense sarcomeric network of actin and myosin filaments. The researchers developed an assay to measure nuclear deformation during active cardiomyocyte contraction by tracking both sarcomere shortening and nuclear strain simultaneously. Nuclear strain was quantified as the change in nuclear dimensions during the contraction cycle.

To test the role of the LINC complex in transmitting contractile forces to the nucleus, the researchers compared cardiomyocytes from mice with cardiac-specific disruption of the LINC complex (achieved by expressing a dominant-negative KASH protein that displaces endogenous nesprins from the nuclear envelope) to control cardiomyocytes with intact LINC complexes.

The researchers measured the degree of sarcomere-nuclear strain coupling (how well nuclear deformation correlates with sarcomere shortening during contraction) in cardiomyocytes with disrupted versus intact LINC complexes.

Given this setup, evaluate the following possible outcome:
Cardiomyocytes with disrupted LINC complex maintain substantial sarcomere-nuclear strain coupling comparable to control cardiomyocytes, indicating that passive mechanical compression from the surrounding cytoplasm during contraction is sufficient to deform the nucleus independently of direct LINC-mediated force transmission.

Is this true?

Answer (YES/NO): YES